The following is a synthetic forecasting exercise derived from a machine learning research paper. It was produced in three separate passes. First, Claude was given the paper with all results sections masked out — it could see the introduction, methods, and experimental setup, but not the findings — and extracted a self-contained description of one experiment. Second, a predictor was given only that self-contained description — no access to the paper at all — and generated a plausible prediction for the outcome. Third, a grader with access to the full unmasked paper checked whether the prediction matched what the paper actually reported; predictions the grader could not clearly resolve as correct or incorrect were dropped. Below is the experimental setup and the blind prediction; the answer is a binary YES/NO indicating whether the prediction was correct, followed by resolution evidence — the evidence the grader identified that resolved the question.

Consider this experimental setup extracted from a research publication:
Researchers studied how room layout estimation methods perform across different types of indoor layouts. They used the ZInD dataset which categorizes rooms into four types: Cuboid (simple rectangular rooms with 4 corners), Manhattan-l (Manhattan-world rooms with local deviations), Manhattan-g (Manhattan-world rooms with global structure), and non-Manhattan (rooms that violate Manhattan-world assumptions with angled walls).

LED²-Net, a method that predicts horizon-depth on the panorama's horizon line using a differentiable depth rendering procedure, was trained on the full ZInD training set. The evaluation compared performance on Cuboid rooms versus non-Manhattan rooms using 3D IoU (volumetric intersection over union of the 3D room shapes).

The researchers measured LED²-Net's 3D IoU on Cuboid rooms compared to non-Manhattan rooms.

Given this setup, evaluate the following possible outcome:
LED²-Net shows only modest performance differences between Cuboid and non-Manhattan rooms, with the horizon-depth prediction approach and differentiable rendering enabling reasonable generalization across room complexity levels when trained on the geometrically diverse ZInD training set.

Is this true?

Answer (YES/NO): NO